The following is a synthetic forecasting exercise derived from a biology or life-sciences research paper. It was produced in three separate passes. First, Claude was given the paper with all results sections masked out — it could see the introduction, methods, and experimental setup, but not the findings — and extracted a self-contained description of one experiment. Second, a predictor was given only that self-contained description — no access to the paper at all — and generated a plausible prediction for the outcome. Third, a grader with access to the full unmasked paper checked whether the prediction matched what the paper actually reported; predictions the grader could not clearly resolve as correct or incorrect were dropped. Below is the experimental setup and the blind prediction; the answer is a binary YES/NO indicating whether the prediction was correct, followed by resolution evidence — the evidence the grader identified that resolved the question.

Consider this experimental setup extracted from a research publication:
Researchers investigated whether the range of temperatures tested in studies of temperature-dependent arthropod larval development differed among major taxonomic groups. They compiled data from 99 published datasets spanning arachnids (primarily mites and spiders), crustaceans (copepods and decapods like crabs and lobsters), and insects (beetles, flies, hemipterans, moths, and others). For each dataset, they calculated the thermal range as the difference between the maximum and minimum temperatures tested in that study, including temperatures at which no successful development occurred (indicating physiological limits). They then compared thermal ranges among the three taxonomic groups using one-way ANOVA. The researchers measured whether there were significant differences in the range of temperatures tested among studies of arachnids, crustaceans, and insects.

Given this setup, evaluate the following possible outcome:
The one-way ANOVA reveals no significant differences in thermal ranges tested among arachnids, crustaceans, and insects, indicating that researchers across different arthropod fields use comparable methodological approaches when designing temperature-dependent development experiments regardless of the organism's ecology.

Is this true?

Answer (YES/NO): NO